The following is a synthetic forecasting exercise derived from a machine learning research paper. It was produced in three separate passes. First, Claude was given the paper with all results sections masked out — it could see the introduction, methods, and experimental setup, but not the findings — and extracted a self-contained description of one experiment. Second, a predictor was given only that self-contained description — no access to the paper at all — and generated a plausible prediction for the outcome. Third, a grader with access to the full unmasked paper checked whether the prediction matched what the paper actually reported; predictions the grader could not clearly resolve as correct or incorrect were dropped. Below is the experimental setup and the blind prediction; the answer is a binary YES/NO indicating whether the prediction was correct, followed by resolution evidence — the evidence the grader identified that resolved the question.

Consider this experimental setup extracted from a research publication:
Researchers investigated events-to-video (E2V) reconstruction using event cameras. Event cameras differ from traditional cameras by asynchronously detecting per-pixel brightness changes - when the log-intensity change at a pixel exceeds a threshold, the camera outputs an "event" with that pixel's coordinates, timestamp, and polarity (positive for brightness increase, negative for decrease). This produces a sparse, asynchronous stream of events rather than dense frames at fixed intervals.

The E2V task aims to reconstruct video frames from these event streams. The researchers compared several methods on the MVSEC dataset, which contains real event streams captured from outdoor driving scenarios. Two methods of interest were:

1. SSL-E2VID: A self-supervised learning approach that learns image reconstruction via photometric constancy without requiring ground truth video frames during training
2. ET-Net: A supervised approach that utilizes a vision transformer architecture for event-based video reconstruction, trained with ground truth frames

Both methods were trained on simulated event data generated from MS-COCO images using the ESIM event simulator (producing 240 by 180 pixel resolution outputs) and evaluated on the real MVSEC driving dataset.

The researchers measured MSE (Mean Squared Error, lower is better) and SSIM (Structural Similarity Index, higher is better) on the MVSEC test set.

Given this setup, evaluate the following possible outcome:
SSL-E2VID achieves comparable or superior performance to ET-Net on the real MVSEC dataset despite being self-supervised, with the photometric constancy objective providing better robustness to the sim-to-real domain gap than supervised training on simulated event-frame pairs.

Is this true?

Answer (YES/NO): NO